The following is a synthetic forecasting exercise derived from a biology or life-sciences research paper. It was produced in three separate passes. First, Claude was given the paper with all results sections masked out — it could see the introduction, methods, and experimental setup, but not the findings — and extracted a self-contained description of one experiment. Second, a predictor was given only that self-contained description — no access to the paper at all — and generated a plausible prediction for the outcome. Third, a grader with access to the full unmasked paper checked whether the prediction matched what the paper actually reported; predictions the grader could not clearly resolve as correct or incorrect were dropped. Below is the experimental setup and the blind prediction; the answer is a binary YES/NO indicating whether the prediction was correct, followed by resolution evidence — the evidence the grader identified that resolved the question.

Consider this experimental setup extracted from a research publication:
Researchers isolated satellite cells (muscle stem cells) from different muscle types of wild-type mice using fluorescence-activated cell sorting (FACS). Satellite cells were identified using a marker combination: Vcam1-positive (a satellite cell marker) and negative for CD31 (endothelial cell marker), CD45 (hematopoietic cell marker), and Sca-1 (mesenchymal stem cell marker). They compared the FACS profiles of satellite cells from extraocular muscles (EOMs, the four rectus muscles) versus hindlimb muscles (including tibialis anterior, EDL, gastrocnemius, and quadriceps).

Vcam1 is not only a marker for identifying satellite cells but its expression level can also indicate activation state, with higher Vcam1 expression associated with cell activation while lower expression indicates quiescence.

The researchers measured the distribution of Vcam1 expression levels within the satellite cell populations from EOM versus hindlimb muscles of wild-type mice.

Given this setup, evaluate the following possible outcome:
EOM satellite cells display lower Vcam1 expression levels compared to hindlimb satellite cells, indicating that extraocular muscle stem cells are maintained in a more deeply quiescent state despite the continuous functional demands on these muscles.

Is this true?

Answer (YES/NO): NO